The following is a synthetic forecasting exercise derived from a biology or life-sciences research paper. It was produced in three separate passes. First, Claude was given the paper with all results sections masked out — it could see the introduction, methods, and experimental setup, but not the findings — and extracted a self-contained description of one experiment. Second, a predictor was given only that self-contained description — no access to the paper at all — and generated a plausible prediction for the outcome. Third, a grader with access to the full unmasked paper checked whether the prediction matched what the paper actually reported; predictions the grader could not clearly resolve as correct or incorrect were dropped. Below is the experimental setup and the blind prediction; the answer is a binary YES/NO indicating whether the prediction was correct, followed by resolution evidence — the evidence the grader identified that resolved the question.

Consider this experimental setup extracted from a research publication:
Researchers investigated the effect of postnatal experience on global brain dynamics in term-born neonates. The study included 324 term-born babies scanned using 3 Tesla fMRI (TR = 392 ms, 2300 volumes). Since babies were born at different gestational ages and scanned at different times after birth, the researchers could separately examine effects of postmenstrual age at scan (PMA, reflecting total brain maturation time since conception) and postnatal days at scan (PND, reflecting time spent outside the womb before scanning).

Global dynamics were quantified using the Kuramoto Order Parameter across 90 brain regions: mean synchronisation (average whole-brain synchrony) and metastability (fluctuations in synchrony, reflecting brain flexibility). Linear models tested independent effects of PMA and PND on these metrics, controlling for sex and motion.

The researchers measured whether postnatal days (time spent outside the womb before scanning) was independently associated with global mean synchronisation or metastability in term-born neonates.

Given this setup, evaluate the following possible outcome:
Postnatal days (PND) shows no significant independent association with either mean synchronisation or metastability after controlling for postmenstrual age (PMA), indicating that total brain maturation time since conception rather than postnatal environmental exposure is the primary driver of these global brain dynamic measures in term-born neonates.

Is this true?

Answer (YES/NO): NO